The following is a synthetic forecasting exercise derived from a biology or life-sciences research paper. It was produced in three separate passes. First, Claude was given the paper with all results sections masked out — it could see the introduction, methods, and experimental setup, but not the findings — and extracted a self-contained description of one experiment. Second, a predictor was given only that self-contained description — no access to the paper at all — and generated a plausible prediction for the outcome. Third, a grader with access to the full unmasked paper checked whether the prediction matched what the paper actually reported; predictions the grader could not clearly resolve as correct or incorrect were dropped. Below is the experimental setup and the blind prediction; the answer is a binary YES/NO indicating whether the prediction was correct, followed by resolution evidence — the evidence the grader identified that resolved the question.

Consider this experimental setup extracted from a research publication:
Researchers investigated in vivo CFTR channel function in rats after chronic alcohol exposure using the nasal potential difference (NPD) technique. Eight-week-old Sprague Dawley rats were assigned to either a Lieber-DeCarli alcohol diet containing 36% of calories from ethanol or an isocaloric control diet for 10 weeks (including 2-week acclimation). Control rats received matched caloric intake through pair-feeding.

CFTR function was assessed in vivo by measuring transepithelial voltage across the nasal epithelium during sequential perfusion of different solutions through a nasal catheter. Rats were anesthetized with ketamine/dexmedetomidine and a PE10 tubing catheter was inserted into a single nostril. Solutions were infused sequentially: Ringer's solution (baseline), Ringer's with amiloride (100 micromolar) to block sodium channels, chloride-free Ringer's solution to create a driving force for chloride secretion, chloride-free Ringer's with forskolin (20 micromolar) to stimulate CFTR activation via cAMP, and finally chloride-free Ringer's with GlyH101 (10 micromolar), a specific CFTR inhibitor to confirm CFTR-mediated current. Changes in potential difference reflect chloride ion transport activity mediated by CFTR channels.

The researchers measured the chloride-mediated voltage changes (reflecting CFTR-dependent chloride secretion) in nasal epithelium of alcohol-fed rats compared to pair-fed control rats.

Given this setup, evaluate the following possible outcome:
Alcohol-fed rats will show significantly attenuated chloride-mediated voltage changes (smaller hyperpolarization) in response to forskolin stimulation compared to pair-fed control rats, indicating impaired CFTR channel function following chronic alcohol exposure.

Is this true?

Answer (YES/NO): YES